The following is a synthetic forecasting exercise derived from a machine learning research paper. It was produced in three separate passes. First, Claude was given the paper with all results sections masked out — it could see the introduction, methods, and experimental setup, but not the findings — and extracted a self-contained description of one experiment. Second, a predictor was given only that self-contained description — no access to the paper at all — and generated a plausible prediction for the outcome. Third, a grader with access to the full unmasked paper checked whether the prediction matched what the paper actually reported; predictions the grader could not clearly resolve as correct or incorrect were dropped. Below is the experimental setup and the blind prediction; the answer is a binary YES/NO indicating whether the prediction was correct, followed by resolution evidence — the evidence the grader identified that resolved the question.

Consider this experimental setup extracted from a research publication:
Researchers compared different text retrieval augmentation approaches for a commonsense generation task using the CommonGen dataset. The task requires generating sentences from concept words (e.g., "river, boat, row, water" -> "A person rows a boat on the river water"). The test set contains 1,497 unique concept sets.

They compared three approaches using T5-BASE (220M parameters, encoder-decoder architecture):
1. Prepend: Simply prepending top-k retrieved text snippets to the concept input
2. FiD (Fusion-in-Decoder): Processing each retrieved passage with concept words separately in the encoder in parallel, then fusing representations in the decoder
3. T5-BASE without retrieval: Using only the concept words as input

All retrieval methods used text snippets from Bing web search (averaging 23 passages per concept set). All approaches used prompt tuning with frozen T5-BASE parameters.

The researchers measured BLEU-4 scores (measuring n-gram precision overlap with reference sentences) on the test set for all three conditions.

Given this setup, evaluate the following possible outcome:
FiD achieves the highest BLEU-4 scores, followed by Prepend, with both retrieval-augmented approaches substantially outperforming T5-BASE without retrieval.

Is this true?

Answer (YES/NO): NO